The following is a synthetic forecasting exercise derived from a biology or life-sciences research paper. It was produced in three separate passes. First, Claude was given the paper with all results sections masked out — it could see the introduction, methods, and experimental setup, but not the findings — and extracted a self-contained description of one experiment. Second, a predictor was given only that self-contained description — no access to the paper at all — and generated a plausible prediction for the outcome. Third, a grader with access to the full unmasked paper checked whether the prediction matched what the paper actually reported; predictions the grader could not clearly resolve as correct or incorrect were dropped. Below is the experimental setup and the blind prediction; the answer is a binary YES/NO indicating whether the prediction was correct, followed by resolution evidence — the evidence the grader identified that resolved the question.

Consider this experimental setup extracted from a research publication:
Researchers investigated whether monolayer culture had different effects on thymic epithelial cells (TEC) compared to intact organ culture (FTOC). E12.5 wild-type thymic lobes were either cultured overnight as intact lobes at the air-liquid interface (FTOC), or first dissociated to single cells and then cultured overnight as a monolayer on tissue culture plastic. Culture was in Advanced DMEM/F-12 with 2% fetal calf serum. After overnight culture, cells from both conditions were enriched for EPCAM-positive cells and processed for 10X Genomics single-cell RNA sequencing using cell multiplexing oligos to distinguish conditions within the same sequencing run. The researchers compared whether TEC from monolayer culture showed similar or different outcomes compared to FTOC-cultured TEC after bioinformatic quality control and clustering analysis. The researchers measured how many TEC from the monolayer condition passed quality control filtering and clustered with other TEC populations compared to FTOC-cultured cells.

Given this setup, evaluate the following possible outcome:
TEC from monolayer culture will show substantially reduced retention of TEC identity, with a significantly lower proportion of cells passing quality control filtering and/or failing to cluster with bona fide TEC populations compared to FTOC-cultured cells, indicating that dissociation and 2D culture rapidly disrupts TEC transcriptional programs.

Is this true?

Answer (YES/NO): YES